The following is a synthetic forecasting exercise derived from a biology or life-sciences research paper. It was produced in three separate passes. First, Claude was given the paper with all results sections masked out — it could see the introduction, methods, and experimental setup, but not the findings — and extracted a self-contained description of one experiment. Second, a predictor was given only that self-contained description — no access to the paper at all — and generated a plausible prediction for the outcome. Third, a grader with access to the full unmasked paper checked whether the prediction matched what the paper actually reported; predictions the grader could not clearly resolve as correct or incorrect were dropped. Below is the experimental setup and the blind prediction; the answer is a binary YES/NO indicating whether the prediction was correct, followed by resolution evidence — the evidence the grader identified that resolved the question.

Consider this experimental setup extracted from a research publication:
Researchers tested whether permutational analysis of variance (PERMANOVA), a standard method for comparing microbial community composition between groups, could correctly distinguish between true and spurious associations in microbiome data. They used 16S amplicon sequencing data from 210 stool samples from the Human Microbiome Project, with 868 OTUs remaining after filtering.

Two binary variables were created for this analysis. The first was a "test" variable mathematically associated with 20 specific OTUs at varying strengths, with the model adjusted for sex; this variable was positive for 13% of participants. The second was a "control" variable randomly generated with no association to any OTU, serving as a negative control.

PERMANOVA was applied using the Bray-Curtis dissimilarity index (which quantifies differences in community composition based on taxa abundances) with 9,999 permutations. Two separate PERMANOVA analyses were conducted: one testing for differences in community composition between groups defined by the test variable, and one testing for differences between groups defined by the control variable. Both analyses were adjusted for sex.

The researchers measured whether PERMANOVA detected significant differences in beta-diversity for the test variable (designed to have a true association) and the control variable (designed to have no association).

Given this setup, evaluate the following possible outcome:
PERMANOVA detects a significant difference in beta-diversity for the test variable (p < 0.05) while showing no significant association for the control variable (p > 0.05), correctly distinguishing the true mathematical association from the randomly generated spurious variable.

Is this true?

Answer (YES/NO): NO